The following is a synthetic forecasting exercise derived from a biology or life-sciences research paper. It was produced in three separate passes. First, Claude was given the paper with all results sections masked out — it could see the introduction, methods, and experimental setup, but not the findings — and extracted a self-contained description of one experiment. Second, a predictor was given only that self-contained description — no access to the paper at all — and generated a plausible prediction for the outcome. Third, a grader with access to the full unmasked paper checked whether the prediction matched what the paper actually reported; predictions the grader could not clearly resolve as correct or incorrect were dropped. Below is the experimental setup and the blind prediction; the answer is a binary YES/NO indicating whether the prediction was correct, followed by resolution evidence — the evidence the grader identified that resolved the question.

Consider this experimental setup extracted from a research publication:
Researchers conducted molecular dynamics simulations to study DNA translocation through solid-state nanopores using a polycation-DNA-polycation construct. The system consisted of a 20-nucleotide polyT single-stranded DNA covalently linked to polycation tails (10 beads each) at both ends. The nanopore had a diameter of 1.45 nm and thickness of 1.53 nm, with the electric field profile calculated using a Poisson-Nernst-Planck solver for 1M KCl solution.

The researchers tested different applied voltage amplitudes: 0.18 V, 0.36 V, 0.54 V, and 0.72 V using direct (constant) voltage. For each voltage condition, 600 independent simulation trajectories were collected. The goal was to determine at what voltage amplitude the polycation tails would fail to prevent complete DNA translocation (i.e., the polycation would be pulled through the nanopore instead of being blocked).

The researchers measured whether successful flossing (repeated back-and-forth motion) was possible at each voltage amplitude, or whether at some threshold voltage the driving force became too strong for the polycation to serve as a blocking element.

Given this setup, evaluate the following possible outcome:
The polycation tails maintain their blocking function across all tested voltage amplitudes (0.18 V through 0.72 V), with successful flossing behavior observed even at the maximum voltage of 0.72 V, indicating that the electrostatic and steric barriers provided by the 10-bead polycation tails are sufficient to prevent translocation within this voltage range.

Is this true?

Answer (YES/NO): NO